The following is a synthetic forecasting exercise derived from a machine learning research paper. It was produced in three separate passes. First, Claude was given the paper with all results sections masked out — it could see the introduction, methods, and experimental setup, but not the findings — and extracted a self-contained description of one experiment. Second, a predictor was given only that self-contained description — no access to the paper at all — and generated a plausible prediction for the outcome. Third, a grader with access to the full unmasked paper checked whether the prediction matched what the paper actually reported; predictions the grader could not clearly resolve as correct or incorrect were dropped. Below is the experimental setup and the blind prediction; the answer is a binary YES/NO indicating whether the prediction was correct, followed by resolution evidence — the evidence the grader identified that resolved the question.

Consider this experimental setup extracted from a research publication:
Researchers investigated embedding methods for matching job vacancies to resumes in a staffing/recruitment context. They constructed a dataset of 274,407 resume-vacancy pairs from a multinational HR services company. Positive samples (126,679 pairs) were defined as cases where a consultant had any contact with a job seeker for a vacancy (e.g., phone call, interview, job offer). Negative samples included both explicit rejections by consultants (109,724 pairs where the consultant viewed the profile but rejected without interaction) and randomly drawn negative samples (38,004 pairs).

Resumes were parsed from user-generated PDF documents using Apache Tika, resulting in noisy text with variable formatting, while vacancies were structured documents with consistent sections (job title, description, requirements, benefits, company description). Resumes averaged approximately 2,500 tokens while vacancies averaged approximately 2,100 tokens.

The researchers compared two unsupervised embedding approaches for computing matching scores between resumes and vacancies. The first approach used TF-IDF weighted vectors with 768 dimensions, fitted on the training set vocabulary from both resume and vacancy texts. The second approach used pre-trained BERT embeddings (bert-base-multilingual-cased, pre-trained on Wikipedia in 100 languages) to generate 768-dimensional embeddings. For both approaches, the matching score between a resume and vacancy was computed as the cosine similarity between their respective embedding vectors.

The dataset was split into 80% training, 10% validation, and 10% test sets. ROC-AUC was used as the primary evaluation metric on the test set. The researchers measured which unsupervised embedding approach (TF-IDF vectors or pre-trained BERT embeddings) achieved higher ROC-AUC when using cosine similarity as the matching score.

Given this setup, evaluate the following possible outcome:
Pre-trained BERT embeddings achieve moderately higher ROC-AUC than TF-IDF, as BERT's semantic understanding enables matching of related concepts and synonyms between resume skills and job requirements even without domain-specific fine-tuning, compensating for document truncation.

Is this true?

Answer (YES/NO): NO